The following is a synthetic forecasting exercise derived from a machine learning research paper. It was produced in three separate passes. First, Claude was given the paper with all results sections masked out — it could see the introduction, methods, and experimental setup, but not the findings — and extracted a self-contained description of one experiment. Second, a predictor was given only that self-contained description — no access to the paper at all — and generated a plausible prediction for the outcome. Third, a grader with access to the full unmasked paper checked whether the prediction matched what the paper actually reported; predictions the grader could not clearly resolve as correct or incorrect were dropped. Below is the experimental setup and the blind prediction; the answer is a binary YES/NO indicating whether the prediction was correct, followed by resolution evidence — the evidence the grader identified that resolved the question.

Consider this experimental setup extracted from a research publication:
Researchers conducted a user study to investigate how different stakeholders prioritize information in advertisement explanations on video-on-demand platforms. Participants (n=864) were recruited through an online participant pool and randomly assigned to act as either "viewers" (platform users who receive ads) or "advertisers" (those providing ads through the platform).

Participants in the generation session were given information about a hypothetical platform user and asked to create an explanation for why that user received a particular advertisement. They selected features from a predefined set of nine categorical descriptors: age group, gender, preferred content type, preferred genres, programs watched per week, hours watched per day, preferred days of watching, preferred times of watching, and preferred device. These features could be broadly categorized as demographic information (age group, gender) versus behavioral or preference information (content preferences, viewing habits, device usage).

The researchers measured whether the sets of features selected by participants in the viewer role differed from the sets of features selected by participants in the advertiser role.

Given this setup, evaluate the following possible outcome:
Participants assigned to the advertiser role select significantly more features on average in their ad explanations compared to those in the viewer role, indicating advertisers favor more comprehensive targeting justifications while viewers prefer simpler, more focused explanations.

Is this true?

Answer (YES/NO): NO